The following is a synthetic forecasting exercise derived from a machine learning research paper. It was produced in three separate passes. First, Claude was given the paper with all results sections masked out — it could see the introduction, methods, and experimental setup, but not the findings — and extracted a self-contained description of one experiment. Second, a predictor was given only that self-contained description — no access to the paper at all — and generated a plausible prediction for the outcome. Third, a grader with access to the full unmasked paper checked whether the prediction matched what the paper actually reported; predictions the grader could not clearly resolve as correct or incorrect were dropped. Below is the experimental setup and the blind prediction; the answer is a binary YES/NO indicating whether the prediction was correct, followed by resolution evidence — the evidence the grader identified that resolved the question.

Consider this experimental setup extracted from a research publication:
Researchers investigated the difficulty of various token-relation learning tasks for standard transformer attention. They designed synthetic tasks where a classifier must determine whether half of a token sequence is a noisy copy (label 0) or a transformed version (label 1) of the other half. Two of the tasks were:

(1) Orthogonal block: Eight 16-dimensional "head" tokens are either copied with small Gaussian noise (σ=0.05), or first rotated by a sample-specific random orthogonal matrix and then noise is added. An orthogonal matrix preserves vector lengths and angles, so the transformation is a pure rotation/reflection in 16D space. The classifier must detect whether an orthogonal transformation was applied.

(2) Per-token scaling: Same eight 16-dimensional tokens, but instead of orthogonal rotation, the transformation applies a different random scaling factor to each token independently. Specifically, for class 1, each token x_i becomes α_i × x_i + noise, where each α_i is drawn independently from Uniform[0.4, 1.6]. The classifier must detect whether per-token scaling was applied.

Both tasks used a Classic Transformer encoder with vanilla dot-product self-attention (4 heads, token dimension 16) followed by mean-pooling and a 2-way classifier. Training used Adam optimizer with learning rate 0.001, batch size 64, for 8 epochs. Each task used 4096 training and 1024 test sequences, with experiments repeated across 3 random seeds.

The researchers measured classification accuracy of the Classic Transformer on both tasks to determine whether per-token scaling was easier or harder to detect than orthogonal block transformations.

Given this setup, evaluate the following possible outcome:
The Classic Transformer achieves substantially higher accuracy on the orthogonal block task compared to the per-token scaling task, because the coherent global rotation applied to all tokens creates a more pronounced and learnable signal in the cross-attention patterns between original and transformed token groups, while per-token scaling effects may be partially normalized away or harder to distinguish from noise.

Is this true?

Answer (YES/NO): YES